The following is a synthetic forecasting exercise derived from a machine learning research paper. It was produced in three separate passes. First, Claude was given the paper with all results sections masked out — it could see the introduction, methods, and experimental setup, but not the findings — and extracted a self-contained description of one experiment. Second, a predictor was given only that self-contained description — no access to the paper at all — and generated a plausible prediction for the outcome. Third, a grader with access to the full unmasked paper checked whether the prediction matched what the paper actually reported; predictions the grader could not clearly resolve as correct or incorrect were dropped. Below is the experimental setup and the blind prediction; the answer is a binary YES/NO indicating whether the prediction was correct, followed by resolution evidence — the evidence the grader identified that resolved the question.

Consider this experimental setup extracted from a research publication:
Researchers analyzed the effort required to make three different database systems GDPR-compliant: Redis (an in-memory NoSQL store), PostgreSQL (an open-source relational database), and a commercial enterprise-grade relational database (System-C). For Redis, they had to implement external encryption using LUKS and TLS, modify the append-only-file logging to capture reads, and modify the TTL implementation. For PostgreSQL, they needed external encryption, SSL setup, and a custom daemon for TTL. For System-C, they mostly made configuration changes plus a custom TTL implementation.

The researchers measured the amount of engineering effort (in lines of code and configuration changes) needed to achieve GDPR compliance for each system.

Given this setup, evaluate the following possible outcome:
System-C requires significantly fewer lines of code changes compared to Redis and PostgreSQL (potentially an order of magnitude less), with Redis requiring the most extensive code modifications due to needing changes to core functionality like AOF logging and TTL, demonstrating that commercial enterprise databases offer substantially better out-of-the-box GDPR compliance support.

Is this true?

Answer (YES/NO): YES